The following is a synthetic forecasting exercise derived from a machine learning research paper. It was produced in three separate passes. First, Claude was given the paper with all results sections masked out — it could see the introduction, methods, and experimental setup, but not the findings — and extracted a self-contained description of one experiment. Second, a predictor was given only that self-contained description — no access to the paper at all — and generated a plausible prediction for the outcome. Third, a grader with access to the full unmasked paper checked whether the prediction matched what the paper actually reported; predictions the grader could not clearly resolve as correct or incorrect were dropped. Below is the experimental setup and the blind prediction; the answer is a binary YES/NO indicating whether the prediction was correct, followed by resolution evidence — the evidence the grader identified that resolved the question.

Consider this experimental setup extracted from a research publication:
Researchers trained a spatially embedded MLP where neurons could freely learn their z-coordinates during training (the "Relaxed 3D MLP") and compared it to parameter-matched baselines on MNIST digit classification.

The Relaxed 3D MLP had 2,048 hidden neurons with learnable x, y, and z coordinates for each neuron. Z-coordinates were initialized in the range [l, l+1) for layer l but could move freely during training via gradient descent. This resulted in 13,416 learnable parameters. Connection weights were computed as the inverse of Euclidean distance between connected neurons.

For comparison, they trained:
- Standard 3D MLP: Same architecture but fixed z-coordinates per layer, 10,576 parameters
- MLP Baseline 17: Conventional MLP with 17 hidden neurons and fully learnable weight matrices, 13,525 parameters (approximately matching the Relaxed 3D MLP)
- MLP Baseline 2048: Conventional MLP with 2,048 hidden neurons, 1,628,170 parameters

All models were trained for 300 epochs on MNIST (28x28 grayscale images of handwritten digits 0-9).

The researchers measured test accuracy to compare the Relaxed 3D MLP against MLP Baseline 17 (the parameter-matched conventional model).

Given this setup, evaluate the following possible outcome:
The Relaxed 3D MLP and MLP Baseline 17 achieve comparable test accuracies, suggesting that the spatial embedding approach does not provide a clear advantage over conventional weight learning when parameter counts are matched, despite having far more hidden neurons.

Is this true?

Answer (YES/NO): NO